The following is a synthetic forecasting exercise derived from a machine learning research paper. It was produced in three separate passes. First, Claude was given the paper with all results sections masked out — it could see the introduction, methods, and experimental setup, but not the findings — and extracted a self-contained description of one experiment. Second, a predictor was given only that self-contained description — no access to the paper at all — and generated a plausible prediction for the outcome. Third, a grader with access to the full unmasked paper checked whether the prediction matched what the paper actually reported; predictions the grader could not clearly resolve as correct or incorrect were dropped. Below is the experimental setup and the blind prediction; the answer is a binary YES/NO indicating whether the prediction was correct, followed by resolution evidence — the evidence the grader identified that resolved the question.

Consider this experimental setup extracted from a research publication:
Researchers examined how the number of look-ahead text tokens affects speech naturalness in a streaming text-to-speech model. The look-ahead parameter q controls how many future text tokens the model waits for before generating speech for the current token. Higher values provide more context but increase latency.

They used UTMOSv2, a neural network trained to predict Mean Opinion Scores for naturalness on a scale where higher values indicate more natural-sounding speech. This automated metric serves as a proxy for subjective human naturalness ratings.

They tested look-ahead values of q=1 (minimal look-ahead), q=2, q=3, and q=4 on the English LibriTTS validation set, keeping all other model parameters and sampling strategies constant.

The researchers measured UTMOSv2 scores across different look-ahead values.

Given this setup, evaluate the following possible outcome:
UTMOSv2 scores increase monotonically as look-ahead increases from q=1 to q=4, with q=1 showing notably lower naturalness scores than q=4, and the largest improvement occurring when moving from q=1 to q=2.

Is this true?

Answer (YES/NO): NO